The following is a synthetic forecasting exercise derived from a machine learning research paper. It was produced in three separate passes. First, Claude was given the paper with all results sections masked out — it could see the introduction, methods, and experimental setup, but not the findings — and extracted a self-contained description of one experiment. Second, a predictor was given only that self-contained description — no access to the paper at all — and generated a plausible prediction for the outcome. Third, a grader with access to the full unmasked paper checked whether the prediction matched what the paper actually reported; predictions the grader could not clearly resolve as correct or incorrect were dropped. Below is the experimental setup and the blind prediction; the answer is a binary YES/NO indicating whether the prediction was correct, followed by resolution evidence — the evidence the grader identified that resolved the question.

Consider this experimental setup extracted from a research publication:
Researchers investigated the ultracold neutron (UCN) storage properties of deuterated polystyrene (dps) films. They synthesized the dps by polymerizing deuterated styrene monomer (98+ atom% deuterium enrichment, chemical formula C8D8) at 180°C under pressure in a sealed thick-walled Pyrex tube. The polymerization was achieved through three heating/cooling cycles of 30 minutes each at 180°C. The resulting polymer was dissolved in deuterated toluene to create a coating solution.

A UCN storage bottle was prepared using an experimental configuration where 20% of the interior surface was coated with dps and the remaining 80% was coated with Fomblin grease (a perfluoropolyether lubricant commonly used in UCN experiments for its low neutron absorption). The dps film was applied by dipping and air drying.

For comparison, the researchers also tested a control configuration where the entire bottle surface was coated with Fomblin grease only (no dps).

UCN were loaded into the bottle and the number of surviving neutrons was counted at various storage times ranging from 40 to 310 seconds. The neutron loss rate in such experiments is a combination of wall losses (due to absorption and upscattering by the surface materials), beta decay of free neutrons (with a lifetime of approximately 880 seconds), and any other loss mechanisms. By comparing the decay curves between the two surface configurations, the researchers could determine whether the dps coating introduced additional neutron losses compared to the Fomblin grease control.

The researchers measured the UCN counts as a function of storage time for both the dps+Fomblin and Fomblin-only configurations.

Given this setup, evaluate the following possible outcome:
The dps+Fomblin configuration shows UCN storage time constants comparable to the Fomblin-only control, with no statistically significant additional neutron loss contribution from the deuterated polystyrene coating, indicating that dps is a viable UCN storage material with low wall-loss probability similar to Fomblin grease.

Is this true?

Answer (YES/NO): YES